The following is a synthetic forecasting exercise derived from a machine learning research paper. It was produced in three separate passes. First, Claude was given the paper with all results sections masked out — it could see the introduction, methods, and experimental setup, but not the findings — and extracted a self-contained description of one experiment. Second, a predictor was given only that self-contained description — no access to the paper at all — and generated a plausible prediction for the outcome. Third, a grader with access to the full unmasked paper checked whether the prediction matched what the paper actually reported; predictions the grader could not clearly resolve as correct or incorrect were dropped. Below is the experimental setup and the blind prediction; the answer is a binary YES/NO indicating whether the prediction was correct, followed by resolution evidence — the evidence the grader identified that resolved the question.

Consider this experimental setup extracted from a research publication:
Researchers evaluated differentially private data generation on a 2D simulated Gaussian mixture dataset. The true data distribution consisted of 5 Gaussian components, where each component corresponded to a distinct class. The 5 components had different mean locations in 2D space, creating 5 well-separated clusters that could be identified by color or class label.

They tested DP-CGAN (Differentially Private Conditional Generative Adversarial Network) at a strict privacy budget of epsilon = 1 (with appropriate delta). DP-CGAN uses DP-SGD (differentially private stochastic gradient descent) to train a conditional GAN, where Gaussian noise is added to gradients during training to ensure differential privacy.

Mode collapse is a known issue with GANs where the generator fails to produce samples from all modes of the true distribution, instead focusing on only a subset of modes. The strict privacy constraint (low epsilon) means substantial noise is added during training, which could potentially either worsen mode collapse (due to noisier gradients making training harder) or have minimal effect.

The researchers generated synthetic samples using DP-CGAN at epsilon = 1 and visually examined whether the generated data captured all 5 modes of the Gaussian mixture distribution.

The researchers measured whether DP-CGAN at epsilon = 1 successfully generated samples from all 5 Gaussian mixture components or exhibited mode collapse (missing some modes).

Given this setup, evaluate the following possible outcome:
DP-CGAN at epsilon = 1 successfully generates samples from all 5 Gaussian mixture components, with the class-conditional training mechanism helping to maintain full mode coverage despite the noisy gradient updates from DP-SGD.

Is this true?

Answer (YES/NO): NO